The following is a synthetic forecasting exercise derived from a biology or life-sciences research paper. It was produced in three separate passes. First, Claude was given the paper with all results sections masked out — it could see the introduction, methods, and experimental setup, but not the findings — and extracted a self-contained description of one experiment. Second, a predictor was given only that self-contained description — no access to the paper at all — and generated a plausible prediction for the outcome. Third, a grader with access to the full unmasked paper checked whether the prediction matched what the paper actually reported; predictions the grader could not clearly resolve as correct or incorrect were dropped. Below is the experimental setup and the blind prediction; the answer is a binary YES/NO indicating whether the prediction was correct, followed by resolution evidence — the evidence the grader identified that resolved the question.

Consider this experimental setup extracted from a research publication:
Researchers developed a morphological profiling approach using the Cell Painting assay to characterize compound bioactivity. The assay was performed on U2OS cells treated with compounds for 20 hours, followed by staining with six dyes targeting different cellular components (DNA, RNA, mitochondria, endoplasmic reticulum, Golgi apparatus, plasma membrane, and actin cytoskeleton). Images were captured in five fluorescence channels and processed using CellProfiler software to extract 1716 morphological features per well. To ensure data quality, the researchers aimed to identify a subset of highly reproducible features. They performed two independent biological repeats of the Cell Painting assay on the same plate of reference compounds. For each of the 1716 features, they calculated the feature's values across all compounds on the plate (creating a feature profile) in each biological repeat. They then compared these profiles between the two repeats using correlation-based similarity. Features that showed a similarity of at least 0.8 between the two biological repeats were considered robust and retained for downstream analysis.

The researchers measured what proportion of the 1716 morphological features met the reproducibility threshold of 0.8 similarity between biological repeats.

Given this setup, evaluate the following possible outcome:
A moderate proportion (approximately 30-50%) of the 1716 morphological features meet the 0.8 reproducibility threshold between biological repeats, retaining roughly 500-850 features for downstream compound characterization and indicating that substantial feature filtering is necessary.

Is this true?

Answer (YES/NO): YES